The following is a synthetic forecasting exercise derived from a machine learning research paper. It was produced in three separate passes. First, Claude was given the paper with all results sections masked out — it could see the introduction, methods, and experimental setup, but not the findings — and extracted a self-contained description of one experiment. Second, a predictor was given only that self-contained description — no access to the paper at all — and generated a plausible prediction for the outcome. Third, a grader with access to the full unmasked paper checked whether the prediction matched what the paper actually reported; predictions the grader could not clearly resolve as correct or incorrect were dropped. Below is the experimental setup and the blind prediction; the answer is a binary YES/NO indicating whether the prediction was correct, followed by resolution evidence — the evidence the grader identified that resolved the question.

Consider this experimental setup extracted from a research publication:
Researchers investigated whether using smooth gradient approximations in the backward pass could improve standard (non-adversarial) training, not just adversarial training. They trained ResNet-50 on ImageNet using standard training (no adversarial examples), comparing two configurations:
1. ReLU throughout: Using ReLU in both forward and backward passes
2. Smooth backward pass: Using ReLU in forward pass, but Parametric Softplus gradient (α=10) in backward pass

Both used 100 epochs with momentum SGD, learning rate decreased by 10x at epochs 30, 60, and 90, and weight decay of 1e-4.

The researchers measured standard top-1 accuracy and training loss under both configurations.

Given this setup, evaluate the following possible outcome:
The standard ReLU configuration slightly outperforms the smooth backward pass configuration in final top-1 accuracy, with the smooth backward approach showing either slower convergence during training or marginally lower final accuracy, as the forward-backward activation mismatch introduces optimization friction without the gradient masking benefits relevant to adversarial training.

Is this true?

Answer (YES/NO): NO